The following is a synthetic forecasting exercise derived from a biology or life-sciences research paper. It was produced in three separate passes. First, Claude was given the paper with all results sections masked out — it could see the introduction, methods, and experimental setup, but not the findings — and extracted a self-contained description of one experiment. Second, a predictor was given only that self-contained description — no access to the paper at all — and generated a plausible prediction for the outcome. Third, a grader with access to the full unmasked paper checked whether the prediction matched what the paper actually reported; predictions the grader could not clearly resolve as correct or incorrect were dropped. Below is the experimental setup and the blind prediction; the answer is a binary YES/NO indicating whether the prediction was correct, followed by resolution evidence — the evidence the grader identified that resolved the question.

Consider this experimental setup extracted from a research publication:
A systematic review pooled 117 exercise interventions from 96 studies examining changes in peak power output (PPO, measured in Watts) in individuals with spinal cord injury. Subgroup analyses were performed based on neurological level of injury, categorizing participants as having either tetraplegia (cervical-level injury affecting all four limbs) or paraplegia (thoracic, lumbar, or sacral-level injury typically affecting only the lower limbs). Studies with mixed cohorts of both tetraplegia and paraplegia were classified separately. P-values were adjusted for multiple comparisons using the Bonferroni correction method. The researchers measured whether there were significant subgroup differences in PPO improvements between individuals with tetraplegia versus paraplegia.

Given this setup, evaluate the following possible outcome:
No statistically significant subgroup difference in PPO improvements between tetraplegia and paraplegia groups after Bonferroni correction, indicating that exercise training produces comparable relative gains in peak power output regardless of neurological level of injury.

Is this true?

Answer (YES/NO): NO